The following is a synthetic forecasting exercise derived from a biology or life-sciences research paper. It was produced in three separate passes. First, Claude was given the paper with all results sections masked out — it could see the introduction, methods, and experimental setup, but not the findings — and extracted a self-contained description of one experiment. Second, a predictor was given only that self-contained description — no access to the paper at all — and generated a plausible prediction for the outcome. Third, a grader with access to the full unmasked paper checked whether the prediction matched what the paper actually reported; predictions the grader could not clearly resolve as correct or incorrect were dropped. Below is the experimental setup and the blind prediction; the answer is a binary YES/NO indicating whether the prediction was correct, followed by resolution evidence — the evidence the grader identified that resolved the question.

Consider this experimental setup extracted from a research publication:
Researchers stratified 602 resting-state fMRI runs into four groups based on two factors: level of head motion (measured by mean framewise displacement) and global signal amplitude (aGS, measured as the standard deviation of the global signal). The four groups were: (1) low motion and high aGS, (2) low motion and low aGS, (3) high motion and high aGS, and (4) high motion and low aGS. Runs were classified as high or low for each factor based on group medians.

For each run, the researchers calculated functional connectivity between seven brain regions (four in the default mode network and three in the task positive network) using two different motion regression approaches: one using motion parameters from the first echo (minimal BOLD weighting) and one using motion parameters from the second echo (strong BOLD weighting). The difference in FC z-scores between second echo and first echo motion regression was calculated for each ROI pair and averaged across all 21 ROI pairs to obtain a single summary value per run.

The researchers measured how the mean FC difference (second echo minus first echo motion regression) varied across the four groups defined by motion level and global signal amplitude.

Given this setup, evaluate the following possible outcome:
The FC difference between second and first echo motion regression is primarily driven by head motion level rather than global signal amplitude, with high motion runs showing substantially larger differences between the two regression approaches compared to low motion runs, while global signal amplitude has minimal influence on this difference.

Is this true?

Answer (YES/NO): NO